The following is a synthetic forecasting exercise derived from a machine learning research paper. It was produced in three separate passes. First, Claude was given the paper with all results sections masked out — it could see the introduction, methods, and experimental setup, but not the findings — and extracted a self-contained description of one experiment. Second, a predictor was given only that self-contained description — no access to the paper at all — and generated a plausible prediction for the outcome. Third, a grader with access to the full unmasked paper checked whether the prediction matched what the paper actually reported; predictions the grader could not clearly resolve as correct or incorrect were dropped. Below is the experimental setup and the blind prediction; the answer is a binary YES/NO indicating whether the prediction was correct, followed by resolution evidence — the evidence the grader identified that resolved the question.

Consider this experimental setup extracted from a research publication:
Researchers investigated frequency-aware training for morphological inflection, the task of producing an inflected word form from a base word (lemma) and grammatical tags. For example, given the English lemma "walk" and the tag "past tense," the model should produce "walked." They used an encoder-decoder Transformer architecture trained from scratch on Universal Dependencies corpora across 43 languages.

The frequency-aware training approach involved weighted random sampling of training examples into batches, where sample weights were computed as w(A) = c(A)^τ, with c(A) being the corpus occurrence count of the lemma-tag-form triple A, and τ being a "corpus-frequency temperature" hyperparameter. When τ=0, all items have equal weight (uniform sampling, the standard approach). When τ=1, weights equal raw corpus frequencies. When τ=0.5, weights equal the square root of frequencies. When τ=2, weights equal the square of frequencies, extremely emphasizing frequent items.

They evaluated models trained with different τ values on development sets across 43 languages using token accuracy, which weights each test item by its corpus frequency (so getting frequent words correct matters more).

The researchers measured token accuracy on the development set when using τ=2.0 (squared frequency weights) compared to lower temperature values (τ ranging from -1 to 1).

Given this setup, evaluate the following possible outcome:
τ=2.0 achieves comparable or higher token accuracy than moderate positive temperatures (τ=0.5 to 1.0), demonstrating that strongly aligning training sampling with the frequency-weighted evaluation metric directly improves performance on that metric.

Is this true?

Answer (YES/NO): NO